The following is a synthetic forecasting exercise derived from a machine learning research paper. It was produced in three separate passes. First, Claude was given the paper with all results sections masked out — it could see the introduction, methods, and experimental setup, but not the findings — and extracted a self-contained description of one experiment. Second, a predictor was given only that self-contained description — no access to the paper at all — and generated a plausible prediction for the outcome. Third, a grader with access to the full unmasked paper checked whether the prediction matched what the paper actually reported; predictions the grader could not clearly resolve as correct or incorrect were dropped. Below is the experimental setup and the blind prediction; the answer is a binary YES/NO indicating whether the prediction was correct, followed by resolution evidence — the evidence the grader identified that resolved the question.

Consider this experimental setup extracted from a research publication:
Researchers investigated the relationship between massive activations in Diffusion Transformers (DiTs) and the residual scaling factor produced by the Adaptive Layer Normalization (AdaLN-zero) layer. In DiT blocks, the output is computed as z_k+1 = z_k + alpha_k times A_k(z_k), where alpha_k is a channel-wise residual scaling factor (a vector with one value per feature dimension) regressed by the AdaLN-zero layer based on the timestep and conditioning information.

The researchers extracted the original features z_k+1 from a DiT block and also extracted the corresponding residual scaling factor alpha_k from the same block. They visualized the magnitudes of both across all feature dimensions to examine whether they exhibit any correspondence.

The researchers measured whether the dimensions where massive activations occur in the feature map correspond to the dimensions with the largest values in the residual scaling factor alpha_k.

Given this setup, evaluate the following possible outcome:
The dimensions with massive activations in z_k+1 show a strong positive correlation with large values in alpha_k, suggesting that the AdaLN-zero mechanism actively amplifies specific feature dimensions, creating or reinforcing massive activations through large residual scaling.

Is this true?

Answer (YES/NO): YES